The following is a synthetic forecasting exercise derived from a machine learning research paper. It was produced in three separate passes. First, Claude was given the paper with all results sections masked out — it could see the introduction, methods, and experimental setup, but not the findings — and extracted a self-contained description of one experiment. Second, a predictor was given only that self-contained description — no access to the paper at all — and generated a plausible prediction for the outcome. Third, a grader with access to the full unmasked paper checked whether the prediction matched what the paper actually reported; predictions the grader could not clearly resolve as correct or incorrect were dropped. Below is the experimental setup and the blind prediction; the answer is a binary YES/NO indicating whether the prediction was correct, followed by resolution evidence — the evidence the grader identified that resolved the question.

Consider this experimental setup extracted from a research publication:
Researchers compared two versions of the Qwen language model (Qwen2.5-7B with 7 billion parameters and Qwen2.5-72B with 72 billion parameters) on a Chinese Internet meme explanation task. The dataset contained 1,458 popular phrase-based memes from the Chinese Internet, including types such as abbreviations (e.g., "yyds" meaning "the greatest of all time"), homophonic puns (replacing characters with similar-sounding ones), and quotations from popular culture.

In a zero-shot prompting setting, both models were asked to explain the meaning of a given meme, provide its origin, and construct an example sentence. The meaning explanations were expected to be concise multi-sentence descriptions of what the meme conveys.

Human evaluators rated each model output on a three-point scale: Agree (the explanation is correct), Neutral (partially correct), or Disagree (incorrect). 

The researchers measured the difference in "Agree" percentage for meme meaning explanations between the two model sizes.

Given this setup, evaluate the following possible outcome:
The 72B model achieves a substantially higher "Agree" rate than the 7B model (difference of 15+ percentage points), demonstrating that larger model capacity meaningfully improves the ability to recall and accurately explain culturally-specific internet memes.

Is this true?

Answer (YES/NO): NO